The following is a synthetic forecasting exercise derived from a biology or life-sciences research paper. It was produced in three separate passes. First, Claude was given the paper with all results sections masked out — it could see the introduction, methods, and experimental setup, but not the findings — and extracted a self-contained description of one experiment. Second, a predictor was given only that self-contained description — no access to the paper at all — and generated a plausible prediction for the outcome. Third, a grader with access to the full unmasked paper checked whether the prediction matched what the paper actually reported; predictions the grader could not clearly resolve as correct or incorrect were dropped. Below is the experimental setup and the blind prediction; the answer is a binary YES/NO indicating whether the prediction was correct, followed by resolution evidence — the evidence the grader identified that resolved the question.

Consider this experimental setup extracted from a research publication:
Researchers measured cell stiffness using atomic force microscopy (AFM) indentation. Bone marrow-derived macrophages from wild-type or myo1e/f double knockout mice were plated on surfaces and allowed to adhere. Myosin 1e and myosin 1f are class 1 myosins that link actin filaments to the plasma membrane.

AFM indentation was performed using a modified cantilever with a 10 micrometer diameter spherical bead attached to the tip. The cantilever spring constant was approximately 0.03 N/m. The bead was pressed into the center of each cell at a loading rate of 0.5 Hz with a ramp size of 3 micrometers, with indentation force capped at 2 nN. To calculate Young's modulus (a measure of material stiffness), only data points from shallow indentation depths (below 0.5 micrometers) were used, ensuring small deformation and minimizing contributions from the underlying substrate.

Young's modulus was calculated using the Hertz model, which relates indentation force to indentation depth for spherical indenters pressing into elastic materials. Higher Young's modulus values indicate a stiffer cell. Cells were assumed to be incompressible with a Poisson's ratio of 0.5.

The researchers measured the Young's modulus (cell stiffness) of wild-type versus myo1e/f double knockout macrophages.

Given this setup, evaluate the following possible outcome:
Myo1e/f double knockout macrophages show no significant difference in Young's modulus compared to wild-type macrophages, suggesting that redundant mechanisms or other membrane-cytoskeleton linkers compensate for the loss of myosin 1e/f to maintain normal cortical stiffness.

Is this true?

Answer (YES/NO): NO